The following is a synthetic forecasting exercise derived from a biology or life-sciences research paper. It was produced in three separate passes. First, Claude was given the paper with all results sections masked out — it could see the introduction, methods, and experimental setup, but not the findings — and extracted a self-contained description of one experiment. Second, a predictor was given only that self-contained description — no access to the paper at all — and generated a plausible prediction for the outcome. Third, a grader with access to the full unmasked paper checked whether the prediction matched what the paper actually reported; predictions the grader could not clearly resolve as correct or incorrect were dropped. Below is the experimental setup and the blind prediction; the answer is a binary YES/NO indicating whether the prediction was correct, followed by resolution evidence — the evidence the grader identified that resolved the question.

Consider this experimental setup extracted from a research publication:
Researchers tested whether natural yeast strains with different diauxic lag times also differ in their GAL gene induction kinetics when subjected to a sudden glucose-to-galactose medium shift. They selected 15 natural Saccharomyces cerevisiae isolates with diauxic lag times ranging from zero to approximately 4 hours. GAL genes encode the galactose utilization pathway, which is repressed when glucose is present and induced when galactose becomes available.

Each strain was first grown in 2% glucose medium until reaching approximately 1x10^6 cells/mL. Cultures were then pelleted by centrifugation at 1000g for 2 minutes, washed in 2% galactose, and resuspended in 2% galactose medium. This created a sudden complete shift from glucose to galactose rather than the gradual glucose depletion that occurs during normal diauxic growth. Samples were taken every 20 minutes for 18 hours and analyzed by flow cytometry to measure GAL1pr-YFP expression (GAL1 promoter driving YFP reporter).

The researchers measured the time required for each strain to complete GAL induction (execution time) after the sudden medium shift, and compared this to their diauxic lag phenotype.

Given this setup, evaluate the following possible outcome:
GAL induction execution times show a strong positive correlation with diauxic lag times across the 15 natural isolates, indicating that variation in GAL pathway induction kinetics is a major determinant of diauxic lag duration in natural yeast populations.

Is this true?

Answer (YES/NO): NO